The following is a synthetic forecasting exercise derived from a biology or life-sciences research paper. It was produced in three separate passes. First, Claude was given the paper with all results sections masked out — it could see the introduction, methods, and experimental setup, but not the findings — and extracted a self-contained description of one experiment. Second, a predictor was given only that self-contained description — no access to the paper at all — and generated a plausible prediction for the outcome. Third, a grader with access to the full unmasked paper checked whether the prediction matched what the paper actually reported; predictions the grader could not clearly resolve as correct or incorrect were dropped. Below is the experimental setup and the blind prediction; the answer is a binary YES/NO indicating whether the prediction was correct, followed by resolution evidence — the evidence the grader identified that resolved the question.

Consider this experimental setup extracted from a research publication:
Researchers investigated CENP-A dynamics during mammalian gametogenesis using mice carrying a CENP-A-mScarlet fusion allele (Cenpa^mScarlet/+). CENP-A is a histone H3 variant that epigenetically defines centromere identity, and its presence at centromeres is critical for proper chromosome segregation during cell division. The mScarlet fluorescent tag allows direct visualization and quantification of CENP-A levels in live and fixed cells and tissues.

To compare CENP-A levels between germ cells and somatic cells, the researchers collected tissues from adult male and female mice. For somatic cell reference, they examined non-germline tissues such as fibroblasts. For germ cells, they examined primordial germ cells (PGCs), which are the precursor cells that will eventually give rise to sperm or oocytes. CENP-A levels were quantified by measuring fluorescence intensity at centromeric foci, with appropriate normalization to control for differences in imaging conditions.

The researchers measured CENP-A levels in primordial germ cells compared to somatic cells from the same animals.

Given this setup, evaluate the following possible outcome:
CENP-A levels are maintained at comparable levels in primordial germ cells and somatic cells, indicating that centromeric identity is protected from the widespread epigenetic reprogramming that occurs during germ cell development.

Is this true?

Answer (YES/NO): NO